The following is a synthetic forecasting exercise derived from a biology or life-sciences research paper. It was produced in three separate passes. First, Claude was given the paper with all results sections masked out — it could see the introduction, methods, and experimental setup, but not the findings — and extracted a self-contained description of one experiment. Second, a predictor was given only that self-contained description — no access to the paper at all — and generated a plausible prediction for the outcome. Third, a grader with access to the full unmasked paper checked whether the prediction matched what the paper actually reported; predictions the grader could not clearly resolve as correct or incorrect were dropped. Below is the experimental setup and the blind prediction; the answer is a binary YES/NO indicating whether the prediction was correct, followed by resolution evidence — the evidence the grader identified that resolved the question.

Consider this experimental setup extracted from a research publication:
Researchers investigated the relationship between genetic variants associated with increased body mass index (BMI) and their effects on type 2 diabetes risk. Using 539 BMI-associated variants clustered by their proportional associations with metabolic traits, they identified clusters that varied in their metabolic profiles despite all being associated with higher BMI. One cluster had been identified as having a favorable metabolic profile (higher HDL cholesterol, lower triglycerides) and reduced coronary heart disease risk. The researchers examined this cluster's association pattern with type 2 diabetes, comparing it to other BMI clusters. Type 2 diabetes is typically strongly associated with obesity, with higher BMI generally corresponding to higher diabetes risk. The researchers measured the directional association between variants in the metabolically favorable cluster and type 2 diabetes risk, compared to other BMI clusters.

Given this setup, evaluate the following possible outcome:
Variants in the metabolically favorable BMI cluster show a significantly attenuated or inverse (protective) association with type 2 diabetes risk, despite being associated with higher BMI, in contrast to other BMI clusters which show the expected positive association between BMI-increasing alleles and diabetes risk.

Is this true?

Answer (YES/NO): YES